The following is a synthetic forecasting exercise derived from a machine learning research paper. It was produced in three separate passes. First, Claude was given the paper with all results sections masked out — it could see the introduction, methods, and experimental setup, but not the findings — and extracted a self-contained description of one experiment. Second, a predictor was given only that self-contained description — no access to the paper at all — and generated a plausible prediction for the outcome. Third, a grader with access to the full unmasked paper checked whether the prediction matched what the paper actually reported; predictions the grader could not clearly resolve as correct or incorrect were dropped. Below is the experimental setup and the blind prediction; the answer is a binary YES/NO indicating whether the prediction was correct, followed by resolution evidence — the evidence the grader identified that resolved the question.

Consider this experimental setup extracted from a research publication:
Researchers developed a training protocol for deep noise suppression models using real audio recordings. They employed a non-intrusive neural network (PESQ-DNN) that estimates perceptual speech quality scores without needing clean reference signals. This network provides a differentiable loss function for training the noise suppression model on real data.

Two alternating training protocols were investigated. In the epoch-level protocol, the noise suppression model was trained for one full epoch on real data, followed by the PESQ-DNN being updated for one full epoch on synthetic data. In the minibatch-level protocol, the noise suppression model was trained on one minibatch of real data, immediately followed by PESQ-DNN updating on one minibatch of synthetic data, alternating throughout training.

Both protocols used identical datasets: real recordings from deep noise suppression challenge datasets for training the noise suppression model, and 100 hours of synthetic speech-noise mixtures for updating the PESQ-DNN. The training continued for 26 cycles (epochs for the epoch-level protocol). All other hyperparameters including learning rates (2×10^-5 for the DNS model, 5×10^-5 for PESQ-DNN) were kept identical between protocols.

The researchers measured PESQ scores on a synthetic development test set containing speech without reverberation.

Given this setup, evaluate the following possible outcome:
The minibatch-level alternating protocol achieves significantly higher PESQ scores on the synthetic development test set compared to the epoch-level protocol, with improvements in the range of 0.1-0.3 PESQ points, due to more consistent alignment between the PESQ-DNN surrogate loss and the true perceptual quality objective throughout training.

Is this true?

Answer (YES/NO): NO